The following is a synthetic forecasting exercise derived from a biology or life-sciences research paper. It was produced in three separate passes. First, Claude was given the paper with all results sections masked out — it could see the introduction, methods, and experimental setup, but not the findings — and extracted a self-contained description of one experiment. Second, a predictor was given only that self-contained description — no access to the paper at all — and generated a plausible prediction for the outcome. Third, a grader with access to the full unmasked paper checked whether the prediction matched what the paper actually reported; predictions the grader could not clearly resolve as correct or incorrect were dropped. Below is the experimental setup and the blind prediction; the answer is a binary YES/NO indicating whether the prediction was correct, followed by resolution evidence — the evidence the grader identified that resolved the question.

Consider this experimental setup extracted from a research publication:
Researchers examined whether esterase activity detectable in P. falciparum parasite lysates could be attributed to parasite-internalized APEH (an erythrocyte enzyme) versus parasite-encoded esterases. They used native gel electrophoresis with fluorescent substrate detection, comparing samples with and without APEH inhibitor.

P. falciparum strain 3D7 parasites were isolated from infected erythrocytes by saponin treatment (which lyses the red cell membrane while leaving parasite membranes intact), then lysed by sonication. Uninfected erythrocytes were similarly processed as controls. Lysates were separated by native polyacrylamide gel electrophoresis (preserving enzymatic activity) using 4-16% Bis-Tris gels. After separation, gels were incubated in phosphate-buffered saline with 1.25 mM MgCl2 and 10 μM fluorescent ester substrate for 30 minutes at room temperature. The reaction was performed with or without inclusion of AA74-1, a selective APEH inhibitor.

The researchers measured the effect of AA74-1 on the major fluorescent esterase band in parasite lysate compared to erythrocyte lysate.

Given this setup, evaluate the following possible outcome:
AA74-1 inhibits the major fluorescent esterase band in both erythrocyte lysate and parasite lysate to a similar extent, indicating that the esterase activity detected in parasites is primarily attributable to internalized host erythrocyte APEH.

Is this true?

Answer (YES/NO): YES